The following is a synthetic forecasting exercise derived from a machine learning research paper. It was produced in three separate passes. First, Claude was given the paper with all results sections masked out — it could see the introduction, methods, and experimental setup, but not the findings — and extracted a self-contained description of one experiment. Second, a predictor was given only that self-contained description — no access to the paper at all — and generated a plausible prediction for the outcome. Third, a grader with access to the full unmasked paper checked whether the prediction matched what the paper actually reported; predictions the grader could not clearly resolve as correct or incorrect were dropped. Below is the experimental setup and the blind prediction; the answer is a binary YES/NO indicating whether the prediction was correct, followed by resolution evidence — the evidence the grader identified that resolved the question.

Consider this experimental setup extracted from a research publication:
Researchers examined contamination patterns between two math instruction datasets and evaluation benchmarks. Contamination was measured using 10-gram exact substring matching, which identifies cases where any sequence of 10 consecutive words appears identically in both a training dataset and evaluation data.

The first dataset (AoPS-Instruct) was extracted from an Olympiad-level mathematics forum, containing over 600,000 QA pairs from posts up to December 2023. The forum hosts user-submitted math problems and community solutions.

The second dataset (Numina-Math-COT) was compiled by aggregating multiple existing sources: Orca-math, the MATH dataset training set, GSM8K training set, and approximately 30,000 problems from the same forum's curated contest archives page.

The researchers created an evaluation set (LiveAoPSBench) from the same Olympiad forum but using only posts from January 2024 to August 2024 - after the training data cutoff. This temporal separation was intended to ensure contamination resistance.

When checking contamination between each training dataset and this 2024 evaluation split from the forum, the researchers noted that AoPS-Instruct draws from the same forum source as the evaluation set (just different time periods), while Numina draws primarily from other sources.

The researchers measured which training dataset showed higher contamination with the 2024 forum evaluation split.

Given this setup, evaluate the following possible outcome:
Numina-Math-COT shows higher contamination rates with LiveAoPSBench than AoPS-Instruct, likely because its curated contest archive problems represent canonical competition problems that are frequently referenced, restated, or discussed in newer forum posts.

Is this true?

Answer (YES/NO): NO